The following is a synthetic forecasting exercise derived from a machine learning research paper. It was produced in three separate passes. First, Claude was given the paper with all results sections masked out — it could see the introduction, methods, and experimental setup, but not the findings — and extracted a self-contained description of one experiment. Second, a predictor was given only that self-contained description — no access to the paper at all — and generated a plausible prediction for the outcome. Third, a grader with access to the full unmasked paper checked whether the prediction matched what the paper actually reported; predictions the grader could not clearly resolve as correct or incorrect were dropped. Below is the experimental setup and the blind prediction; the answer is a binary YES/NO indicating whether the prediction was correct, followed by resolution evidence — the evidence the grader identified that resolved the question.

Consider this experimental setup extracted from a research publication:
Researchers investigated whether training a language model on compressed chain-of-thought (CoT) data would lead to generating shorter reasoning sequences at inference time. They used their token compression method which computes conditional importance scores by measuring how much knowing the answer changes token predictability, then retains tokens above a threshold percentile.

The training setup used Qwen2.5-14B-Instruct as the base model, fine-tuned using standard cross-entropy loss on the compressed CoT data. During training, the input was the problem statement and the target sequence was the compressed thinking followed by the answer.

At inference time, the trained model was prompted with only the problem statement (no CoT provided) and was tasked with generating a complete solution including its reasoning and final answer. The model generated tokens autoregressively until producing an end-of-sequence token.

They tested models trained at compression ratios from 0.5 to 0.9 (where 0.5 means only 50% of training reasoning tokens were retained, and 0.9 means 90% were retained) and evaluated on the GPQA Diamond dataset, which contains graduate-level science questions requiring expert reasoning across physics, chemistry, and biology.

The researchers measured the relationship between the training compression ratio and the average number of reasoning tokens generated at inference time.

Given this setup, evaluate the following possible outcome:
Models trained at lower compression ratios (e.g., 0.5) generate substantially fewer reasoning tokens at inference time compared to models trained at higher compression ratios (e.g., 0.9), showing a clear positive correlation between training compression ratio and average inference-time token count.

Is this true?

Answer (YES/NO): NO